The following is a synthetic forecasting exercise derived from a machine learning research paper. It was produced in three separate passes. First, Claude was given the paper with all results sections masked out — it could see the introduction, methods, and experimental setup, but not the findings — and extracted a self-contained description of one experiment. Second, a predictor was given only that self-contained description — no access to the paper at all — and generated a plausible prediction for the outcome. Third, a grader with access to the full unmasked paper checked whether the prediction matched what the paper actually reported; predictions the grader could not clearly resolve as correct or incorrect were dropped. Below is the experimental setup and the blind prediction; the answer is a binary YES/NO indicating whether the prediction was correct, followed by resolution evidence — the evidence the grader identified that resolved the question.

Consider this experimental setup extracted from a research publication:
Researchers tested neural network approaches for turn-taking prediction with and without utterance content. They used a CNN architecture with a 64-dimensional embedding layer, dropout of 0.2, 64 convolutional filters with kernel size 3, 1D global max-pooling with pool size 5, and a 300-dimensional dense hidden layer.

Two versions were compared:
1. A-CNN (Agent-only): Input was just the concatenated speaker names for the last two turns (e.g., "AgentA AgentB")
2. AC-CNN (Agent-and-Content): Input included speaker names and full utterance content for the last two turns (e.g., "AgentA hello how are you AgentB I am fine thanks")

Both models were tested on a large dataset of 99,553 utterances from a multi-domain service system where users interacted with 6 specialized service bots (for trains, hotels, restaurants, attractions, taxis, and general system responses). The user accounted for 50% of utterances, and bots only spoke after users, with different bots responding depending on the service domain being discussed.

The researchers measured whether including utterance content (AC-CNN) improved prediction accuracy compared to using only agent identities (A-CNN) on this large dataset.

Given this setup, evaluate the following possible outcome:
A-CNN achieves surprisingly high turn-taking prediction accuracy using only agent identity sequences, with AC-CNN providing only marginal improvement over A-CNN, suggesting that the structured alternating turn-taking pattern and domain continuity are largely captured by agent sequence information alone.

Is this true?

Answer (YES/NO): NO